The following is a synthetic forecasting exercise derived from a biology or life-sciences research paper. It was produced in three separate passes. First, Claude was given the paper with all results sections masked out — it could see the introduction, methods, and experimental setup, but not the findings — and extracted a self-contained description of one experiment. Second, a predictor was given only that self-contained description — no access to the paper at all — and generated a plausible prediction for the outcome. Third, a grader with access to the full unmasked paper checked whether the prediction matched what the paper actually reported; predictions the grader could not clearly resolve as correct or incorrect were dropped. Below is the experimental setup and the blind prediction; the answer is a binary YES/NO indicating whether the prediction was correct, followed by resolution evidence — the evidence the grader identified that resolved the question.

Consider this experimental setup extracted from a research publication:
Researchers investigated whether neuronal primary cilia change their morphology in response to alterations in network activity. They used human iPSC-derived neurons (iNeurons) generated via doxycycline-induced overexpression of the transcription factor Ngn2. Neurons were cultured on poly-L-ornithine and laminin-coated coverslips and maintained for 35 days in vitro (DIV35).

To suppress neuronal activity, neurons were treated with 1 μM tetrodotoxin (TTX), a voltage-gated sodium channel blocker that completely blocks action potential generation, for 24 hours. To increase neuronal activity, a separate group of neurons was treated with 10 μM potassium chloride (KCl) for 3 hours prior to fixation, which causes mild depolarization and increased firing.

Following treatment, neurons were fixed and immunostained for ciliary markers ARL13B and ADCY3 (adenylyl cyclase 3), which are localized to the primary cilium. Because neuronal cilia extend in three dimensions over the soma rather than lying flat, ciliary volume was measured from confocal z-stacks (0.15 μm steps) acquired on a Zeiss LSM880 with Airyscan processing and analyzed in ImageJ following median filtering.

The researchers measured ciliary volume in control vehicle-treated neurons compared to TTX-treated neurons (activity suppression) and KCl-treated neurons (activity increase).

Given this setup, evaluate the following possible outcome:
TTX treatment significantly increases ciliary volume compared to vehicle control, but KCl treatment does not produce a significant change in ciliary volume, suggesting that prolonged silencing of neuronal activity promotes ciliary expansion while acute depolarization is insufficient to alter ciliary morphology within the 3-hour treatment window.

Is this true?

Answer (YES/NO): NO